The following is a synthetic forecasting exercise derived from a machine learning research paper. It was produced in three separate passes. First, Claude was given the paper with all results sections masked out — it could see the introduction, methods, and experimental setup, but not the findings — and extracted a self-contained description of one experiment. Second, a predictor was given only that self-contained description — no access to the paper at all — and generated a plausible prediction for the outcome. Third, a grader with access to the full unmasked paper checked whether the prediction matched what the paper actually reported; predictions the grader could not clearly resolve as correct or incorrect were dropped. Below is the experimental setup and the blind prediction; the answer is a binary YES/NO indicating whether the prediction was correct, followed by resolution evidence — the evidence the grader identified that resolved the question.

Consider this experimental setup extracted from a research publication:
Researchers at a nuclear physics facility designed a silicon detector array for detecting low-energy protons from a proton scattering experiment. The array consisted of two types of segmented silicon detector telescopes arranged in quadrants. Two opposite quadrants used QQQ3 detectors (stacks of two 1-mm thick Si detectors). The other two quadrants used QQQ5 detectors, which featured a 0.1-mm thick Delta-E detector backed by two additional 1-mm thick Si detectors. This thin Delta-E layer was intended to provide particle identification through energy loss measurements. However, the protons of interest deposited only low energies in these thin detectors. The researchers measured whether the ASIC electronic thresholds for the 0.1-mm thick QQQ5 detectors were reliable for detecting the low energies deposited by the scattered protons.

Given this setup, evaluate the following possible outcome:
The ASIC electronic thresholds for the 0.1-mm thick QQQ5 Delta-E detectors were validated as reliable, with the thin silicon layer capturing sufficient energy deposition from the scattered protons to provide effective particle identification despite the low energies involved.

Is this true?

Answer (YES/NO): NO